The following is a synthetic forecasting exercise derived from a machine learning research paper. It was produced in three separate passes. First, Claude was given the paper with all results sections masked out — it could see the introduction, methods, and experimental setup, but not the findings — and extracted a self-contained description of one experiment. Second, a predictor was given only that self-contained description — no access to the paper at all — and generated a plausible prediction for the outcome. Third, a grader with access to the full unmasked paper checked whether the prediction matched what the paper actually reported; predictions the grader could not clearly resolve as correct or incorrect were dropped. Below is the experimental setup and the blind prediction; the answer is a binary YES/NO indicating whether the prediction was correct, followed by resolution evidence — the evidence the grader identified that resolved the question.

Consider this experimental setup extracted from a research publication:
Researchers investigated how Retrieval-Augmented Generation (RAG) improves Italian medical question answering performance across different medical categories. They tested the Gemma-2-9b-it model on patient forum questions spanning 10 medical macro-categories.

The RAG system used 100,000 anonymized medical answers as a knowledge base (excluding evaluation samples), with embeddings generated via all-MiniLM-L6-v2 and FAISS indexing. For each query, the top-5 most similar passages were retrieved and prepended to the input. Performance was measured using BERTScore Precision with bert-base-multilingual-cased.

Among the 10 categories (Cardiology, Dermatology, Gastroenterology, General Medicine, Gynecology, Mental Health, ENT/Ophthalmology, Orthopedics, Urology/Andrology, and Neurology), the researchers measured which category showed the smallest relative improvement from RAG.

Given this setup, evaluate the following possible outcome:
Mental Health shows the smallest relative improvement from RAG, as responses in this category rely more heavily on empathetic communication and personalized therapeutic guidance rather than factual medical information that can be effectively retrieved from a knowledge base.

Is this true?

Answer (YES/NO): NO